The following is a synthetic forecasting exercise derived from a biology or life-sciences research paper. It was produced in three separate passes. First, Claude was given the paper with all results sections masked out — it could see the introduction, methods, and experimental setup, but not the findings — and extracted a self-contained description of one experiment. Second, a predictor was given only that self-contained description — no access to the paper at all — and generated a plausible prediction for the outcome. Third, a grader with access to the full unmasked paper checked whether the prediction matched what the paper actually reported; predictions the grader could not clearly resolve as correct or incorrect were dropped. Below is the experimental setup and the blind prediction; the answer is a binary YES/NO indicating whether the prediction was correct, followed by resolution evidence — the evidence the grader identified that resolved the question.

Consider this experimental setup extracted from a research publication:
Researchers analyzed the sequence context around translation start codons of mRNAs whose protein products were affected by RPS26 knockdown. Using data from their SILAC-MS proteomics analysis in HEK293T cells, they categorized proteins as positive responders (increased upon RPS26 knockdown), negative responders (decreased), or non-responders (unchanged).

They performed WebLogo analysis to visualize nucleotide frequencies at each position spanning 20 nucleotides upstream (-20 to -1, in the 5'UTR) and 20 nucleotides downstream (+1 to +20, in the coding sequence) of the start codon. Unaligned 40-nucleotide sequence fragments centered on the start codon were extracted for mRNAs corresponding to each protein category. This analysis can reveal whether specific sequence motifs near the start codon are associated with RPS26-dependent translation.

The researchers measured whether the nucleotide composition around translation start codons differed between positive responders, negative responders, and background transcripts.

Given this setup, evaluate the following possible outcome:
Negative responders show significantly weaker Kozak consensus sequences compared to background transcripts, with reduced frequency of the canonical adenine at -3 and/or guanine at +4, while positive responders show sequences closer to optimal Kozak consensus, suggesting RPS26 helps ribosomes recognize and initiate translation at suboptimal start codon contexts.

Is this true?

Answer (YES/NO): NO